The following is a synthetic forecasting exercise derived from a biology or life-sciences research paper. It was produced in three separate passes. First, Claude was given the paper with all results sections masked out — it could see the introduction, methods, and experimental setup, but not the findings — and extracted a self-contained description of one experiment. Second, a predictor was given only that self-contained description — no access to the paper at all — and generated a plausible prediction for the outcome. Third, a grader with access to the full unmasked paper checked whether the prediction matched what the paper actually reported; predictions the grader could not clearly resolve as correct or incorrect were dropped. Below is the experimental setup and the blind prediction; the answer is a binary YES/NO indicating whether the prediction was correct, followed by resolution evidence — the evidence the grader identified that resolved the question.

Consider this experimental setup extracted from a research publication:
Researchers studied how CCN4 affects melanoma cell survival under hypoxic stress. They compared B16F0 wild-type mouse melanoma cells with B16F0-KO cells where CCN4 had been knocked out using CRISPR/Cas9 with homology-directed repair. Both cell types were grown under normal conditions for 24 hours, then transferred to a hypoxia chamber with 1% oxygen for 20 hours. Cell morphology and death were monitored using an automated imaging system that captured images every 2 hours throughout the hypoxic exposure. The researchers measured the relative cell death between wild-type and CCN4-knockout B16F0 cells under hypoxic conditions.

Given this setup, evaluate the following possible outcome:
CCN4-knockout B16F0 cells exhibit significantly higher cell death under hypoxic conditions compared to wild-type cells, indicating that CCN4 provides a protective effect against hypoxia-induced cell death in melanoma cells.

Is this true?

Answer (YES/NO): YES